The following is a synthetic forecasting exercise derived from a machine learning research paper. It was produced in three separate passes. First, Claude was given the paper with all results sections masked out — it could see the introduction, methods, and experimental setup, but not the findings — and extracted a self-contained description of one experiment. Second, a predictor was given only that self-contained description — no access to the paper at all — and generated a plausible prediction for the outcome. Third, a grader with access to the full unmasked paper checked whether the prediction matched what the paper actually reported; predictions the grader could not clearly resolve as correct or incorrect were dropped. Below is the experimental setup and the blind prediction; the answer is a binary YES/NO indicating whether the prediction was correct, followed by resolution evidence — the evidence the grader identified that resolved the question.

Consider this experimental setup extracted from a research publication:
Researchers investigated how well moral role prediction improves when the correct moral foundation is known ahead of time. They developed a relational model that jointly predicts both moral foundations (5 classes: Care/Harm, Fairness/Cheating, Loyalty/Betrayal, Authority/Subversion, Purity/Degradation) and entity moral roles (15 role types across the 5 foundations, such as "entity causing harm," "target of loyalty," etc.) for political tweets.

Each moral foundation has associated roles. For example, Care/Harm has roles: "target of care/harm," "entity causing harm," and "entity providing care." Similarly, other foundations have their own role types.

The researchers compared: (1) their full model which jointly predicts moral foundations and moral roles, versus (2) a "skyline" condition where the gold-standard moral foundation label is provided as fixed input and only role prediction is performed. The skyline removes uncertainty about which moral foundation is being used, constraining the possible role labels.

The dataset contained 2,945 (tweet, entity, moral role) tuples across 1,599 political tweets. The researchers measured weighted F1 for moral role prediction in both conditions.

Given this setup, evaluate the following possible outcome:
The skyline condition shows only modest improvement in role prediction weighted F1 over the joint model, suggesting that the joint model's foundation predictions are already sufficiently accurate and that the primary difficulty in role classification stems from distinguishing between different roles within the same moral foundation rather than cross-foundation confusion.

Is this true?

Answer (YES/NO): NO